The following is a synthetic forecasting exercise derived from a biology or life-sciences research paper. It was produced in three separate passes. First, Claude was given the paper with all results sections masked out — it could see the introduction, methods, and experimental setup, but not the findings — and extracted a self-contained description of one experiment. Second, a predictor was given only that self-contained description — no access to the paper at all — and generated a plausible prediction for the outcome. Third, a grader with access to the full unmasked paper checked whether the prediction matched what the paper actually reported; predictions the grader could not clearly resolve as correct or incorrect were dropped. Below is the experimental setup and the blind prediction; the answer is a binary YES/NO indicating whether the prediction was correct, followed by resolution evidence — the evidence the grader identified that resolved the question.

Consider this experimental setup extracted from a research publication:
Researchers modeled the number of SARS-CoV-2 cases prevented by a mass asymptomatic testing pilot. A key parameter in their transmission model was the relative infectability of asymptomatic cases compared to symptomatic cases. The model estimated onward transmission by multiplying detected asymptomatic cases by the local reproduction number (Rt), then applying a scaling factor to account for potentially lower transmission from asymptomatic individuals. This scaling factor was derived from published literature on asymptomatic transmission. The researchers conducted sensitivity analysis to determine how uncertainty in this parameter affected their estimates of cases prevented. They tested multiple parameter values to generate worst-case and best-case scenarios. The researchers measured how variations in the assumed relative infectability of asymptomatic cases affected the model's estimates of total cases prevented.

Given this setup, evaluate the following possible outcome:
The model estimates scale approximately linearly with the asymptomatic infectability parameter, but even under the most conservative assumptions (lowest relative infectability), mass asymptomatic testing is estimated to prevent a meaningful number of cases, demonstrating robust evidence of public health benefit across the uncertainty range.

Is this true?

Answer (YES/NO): NO